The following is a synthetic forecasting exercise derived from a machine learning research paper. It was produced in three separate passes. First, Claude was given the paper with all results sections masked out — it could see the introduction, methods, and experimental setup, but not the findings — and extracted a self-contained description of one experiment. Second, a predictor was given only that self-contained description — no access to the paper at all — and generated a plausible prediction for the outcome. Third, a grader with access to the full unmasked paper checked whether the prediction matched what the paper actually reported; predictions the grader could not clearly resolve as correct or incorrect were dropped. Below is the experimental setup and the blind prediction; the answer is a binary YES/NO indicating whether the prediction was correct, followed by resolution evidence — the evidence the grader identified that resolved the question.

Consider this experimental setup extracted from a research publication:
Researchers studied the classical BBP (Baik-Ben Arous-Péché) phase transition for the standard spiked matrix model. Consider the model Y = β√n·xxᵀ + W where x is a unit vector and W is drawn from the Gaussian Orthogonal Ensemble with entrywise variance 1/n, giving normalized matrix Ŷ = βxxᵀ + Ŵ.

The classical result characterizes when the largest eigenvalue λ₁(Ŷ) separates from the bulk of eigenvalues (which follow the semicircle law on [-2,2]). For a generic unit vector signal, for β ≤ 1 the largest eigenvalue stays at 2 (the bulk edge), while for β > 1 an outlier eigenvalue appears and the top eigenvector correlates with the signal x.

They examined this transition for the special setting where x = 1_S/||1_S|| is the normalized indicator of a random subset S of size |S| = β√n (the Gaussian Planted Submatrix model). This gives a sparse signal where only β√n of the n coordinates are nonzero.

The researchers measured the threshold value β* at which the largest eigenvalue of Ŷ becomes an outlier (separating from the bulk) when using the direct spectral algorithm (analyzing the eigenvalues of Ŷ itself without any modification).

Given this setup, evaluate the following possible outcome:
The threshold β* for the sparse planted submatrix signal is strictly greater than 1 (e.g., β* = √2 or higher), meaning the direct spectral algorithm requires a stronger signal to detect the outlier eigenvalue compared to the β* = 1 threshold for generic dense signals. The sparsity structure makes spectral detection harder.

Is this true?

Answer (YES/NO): NO